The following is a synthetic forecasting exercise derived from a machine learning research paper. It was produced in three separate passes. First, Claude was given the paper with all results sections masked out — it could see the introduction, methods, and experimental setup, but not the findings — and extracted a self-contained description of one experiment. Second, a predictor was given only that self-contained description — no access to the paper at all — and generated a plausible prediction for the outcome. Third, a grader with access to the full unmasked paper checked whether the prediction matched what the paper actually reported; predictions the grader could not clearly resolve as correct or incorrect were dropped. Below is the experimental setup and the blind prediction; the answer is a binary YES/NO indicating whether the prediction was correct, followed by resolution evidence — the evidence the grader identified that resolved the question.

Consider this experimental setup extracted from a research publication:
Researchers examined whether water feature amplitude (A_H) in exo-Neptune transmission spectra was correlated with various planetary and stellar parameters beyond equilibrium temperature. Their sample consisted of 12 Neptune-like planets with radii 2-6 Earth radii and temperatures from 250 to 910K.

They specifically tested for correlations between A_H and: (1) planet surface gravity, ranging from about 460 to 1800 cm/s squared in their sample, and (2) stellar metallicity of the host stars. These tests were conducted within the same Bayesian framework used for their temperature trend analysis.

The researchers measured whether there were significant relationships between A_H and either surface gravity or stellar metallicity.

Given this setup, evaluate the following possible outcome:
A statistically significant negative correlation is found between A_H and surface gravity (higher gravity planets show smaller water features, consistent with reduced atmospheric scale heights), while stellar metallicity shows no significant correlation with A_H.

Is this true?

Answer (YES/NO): NO